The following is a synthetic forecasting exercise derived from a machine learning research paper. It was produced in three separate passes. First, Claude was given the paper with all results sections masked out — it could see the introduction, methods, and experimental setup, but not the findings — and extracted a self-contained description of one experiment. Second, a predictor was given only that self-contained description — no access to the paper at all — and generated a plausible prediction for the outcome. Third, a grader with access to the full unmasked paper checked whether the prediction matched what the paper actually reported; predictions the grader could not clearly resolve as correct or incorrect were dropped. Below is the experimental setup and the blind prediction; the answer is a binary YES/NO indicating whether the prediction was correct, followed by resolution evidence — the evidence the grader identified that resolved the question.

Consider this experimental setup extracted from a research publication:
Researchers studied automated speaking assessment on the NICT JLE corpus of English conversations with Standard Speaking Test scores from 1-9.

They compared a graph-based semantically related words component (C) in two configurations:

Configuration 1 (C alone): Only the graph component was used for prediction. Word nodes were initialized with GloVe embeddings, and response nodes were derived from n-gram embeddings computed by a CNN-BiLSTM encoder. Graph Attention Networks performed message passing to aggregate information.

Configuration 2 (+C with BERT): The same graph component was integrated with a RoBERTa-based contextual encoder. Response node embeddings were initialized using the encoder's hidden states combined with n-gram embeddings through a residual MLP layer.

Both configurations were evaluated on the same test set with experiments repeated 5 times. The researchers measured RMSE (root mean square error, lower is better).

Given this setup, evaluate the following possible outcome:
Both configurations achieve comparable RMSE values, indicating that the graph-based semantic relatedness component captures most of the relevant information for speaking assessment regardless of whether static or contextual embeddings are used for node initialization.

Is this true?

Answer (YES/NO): YES